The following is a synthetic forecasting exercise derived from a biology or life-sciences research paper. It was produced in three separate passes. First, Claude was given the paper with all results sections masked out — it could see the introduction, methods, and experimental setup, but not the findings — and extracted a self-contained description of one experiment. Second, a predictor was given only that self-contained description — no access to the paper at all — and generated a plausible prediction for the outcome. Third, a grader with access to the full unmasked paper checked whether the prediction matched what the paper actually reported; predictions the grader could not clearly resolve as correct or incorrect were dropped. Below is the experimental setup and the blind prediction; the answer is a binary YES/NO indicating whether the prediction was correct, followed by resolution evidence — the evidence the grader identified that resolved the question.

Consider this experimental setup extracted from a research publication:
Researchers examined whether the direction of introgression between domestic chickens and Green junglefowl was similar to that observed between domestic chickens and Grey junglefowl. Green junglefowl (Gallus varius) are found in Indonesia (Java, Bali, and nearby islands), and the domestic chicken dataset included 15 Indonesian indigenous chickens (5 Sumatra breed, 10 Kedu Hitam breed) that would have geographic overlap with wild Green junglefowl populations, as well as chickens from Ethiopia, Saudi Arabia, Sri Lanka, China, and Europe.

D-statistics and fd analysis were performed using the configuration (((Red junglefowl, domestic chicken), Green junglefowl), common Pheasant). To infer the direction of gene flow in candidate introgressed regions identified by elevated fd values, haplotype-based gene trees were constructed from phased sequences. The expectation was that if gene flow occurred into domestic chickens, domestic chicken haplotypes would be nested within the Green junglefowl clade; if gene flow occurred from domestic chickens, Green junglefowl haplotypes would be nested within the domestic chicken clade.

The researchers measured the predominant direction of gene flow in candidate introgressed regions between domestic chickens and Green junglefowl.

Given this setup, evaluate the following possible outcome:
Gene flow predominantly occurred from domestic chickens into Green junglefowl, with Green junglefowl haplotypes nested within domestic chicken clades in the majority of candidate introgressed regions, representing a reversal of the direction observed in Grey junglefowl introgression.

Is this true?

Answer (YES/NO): NO